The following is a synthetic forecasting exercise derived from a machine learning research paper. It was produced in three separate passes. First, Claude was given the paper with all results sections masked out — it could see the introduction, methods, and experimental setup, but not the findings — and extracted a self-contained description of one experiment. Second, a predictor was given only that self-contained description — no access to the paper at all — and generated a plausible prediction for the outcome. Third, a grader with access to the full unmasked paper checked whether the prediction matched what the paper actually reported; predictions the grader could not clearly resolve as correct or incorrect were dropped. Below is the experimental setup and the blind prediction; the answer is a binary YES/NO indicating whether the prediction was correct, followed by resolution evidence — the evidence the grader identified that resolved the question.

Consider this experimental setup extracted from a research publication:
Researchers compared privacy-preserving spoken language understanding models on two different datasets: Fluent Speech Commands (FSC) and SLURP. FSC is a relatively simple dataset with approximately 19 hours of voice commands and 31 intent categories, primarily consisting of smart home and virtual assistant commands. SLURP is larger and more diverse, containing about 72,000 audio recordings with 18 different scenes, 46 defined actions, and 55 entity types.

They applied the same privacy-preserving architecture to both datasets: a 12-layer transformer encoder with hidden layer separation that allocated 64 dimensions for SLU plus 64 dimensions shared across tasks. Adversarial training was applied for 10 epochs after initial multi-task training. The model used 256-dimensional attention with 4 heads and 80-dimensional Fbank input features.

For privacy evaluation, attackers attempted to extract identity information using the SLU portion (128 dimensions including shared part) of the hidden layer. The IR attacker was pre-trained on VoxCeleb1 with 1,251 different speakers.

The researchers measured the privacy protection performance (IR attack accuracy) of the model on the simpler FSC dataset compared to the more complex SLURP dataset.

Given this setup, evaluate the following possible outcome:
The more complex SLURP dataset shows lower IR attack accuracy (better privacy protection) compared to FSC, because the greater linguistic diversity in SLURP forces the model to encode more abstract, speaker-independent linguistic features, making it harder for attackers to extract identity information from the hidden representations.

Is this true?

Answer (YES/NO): YES